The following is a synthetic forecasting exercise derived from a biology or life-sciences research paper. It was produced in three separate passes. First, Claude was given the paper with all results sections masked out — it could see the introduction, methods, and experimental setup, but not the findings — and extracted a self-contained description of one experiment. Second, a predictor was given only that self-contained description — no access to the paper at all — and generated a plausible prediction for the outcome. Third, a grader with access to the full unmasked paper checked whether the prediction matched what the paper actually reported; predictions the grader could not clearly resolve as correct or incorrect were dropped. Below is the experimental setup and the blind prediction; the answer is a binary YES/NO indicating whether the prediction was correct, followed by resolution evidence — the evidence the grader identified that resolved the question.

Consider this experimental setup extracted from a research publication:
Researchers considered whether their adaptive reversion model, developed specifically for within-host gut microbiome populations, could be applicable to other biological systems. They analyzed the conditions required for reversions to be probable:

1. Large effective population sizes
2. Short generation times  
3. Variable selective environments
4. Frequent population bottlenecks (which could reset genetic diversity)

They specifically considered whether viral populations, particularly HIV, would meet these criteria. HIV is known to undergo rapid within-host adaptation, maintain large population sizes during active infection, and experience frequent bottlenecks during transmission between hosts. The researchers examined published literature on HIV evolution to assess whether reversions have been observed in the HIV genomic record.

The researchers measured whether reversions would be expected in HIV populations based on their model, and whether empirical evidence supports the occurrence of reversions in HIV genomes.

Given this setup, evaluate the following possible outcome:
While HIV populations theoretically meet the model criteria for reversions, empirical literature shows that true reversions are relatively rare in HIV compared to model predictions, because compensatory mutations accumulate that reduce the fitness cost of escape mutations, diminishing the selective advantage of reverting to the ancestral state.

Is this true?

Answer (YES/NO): NO